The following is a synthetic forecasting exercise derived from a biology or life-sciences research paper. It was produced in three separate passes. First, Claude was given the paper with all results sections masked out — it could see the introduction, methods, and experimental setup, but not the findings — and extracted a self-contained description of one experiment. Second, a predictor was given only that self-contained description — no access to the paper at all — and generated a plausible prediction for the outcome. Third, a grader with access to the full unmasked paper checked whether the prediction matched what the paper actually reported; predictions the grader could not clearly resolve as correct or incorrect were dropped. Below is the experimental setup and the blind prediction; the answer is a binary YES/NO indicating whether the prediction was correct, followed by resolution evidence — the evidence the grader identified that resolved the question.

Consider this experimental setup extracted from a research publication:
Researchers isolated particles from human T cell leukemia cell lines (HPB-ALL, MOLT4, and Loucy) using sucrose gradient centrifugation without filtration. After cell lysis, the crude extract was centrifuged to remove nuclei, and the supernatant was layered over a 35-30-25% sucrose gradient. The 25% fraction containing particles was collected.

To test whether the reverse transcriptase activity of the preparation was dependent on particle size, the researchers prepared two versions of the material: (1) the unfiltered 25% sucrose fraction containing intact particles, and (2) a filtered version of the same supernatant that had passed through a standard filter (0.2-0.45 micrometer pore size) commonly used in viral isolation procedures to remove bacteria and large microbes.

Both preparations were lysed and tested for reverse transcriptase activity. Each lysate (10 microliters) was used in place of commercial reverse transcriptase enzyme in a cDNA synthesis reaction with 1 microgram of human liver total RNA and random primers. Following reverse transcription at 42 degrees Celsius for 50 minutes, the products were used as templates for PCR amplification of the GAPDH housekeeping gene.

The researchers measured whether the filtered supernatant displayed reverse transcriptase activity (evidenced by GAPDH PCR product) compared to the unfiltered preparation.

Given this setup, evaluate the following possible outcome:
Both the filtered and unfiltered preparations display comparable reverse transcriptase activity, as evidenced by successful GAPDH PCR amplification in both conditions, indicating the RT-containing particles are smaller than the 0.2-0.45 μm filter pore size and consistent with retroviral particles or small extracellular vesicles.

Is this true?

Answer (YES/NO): NO